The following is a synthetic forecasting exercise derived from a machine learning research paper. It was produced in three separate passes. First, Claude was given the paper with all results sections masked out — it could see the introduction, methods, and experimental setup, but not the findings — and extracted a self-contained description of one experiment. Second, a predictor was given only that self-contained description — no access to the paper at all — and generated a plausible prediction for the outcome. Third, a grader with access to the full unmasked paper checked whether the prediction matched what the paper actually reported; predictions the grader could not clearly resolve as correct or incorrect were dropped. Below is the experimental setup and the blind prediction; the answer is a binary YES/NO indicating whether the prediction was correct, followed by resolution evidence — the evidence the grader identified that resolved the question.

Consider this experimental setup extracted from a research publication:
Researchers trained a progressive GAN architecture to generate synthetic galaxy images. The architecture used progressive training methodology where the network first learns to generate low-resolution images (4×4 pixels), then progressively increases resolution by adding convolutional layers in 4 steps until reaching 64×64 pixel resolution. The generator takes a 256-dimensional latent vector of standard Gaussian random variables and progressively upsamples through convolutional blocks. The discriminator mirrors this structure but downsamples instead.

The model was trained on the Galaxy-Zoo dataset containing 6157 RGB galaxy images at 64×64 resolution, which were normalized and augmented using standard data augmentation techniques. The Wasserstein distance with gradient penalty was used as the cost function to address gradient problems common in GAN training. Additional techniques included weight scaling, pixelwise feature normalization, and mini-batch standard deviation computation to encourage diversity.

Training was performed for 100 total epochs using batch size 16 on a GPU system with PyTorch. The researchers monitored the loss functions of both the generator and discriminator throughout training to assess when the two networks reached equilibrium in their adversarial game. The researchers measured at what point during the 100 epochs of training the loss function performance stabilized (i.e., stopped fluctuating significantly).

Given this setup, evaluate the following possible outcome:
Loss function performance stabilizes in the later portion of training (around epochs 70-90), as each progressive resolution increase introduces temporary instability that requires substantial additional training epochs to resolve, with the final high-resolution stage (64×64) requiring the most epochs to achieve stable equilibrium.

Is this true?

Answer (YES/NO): NO